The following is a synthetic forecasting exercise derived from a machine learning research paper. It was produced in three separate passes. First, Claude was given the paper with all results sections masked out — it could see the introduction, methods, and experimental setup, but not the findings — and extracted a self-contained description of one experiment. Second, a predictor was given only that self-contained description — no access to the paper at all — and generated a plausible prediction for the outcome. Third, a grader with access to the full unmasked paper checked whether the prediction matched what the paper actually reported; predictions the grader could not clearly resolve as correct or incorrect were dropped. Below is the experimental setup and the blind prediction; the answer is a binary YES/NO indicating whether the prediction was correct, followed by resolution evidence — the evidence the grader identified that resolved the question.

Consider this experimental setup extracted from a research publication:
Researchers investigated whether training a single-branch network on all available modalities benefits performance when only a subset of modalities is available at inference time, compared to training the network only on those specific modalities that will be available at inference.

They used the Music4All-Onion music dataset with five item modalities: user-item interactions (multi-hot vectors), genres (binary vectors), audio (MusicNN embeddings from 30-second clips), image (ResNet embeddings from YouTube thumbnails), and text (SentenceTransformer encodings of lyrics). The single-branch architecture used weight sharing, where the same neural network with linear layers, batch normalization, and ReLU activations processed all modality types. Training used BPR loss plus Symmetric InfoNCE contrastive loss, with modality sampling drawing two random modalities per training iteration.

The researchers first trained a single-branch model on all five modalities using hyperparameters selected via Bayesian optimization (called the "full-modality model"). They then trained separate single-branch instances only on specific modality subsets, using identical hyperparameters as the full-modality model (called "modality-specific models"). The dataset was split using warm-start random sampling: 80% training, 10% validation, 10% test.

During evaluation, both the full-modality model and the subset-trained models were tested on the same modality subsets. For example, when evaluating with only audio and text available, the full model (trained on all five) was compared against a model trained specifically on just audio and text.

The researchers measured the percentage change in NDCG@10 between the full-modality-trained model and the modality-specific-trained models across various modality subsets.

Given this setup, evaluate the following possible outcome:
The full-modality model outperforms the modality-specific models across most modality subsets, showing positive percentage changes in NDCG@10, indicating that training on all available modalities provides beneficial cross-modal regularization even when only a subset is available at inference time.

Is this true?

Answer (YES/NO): YES